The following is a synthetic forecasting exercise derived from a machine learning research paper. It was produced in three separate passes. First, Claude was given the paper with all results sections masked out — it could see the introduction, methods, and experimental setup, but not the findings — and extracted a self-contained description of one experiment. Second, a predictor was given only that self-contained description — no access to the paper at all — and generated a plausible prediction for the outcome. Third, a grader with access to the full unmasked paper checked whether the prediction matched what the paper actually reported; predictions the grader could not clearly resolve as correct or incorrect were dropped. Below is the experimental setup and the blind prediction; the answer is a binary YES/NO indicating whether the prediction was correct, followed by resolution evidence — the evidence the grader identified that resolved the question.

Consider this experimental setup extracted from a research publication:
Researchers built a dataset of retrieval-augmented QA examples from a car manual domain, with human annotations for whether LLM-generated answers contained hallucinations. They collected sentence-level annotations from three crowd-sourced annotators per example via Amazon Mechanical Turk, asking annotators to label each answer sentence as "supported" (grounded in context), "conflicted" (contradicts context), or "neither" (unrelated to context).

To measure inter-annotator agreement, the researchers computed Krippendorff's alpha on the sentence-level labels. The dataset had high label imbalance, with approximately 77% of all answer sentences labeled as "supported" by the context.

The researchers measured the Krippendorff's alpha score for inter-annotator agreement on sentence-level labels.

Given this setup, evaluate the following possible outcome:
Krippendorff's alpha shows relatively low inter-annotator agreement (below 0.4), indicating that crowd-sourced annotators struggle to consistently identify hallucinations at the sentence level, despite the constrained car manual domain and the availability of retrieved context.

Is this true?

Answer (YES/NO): NO